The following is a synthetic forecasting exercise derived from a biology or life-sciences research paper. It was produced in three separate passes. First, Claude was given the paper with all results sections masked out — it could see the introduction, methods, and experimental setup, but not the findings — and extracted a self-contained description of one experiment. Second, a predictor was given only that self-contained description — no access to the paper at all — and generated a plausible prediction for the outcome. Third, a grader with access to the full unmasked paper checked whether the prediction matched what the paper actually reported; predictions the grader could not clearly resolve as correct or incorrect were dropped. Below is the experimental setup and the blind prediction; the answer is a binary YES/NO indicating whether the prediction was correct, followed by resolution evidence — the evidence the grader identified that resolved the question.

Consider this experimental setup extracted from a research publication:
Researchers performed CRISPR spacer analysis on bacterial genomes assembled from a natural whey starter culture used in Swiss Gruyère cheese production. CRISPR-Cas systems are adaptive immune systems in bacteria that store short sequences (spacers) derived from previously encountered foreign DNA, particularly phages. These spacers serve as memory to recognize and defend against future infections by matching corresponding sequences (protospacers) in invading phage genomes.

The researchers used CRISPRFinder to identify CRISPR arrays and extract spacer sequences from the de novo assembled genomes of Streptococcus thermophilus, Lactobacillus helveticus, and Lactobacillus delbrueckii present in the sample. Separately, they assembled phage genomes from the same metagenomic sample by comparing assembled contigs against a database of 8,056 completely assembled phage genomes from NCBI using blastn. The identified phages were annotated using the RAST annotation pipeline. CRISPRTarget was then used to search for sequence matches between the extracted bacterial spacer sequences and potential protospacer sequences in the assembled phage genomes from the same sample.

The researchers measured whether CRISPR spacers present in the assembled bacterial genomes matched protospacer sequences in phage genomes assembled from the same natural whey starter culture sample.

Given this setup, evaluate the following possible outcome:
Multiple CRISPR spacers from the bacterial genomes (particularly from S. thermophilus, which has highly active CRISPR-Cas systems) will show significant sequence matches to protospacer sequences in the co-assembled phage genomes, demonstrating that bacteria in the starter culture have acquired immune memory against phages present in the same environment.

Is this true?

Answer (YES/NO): YES